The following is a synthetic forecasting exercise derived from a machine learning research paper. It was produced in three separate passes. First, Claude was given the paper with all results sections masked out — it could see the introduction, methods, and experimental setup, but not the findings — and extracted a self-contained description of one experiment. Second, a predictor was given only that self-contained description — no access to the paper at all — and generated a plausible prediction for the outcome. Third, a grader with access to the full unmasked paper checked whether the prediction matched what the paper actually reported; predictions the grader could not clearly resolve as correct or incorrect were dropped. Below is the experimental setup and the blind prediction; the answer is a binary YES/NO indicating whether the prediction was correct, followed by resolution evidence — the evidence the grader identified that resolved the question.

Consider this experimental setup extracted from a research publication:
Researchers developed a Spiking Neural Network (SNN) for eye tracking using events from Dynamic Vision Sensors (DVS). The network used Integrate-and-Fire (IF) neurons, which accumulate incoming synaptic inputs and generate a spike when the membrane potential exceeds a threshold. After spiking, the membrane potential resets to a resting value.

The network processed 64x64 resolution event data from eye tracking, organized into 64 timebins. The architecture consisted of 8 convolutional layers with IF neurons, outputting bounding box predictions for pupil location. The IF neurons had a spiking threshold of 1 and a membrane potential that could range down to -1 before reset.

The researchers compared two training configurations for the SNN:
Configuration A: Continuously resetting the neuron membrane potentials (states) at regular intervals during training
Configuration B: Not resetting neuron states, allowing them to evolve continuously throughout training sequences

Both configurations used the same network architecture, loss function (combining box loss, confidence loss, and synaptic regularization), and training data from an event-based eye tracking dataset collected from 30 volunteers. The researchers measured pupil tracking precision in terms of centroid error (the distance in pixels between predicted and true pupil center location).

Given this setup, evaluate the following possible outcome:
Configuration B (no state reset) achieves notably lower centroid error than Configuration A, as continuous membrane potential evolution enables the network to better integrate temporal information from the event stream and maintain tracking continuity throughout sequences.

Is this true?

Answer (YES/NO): NO